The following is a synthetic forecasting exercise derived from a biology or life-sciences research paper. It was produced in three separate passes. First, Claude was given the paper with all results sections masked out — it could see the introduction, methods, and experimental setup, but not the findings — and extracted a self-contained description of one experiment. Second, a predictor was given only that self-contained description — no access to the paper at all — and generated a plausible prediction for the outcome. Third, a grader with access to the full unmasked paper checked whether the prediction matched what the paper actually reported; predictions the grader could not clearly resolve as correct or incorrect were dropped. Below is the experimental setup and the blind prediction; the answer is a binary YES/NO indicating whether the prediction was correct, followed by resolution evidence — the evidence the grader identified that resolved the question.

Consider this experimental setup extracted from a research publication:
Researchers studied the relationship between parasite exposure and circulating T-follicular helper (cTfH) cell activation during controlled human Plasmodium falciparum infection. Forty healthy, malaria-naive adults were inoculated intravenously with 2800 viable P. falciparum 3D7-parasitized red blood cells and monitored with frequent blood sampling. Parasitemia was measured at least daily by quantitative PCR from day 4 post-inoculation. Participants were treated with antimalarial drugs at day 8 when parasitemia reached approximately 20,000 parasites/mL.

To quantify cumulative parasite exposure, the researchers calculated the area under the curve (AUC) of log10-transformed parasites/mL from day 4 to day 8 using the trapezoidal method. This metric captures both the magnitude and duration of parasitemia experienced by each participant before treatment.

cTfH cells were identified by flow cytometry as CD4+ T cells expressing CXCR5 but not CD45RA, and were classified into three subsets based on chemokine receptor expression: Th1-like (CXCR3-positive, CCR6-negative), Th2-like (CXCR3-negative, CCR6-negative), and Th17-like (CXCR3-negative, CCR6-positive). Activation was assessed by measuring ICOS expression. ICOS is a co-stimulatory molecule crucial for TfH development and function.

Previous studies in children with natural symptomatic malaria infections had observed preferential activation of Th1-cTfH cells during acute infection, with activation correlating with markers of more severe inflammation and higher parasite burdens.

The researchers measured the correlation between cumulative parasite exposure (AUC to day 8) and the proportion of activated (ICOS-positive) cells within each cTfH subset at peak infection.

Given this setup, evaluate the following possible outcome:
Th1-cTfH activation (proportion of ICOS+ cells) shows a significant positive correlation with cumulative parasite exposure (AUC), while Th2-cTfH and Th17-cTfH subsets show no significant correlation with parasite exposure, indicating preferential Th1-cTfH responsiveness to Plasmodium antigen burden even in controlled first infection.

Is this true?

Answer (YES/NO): NO